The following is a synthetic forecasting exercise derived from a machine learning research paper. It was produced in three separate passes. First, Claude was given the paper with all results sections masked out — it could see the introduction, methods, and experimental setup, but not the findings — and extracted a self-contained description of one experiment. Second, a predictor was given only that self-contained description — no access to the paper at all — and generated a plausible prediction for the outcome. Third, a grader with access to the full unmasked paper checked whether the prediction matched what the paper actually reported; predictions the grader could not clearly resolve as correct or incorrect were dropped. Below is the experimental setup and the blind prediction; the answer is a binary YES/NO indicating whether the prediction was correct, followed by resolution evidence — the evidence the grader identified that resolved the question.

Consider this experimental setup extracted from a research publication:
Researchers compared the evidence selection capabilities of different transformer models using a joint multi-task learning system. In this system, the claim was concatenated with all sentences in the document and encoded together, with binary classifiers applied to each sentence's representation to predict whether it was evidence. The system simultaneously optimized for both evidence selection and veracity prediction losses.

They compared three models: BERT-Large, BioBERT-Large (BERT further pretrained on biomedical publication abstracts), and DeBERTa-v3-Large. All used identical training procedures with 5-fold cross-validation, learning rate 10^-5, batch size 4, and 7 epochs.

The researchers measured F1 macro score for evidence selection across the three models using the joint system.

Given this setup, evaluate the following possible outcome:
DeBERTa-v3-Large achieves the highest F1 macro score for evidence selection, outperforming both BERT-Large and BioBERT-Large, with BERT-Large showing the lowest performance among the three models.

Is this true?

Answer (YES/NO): NO